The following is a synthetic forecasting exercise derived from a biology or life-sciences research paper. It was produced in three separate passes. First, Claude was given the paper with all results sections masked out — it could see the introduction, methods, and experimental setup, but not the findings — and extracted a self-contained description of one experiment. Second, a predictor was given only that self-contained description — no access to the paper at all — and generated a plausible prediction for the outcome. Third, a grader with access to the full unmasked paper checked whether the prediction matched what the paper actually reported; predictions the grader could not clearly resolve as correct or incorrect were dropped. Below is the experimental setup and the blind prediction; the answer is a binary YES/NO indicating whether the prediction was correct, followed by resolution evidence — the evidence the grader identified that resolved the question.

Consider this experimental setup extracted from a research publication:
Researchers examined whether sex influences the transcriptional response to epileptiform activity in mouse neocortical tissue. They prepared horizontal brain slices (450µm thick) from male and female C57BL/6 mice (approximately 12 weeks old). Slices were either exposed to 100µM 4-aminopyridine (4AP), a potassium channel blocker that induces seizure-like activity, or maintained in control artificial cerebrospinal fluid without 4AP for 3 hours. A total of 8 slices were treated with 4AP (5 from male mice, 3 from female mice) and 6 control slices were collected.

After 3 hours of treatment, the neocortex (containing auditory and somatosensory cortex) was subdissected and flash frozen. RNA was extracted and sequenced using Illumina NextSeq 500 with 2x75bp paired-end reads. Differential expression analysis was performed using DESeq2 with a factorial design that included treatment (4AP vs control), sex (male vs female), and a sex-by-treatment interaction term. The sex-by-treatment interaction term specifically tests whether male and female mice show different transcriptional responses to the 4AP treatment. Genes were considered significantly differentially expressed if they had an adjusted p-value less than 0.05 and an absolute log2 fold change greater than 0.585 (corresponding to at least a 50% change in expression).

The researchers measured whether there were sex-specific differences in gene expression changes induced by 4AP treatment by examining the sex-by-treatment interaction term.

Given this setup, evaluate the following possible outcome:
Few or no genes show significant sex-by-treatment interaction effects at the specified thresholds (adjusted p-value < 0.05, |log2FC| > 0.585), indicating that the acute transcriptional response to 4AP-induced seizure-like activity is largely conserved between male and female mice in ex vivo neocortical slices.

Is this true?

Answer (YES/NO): YES